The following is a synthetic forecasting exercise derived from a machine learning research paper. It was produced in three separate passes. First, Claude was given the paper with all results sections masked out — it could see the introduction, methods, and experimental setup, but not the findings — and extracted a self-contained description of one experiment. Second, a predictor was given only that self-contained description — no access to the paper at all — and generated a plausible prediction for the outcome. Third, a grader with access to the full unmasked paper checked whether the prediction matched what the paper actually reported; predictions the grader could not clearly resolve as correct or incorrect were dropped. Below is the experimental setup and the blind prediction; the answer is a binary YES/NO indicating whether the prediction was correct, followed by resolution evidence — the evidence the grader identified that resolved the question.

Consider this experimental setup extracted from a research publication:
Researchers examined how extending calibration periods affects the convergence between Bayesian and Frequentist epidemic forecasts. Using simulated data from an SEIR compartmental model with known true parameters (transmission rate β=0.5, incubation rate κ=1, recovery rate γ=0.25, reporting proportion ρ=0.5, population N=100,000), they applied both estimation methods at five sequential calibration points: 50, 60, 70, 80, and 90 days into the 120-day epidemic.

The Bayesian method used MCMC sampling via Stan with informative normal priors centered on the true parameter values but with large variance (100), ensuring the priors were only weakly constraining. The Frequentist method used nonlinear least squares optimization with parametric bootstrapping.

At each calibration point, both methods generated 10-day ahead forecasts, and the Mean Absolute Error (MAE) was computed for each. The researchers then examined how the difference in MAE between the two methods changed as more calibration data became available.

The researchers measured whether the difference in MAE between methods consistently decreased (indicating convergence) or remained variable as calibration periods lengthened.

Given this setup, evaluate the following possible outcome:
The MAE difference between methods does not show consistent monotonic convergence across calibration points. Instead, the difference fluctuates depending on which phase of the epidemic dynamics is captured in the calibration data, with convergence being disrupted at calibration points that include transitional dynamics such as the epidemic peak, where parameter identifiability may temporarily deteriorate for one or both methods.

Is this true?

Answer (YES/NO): YES